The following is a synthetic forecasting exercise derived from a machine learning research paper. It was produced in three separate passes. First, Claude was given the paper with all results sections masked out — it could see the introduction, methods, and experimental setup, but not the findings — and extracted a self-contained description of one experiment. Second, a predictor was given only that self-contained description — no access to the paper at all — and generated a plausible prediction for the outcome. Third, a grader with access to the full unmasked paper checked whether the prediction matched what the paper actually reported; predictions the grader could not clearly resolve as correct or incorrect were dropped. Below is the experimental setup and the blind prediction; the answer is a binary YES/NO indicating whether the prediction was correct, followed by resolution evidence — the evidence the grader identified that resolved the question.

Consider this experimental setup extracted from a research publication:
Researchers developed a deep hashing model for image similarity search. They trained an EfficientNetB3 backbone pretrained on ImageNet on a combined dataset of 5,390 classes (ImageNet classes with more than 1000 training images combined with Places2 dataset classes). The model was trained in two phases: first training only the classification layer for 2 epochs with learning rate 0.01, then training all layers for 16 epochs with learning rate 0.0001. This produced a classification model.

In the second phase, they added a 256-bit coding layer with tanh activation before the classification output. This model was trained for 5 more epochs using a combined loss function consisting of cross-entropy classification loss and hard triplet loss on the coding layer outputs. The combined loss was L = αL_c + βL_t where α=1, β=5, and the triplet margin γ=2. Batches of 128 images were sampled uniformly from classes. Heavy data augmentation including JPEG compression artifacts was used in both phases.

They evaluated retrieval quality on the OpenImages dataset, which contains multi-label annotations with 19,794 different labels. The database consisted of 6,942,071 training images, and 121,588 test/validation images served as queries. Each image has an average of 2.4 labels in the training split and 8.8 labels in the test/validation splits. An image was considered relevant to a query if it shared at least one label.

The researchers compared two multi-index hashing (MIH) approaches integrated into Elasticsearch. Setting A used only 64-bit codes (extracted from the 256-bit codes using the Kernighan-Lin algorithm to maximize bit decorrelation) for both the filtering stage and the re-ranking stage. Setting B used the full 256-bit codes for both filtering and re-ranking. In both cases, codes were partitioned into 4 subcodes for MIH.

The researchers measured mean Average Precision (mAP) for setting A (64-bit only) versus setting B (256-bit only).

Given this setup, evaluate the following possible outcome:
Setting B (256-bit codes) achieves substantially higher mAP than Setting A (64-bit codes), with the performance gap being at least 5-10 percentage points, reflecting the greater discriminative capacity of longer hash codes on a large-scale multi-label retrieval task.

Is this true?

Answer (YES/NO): YES